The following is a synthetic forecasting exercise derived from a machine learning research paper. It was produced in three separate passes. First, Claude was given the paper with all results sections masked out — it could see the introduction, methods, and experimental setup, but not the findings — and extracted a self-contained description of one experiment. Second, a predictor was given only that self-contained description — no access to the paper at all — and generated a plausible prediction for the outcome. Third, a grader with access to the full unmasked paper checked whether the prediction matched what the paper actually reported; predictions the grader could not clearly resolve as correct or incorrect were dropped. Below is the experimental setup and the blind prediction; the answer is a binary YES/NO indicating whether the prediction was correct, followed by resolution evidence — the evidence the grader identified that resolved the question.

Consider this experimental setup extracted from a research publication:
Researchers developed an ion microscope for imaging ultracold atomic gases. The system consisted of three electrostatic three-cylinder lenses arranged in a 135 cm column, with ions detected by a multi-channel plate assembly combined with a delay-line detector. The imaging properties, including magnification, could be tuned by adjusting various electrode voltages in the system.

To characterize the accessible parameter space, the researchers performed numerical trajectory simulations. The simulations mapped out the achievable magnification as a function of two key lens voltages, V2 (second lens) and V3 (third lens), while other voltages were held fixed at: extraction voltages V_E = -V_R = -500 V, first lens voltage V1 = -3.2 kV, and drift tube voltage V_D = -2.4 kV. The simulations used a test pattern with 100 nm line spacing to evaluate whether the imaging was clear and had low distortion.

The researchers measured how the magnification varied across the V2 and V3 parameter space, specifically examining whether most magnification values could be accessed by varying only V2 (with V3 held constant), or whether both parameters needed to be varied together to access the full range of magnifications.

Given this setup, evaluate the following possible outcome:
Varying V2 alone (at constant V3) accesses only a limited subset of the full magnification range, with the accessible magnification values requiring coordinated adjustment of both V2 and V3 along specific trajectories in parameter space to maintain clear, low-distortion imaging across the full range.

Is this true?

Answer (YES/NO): NO